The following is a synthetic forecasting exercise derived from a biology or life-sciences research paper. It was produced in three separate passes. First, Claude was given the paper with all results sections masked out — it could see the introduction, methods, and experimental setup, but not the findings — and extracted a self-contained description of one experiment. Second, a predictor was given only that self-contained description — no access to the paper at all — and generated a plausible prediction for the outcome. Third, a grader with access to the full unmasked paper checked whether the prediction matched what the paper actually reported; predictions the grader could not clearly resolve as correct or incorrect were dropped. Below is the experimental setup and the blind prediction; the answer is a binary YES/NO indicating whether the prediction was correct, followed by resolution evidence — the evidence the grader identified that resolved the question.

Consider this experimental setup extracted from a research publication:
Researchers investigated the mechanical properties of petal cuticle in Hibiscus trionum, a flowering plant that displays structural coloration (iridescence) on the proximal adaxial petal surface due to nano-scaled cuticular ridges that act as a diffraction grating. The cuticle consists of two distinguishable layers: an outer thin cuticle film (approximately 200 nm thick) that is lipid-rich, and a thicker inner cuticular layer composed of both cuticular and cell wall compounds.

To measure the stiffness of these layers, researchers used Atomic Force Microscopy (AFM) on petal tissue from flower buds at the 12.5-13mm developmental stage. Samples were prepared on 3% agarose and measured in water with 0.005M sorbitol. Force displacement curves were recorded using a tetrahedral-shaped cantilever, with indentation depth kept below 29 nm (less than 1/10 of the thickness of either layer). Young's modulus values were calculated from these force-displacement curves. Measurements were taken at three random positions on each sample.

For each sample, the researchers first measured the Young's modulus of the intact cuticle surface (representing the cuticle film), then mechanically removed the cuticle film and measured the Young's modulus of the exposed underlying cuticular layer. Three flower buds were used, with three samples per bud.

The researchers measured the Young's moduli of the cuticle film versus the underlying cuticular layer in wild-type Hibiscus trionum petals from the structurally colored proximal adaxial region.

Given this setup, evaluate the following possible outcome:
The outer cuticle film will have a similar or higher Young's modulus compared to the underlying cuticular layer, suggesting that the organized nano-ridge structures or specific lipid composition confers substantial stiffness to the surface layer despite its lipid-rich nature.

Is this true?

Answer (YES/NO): YES